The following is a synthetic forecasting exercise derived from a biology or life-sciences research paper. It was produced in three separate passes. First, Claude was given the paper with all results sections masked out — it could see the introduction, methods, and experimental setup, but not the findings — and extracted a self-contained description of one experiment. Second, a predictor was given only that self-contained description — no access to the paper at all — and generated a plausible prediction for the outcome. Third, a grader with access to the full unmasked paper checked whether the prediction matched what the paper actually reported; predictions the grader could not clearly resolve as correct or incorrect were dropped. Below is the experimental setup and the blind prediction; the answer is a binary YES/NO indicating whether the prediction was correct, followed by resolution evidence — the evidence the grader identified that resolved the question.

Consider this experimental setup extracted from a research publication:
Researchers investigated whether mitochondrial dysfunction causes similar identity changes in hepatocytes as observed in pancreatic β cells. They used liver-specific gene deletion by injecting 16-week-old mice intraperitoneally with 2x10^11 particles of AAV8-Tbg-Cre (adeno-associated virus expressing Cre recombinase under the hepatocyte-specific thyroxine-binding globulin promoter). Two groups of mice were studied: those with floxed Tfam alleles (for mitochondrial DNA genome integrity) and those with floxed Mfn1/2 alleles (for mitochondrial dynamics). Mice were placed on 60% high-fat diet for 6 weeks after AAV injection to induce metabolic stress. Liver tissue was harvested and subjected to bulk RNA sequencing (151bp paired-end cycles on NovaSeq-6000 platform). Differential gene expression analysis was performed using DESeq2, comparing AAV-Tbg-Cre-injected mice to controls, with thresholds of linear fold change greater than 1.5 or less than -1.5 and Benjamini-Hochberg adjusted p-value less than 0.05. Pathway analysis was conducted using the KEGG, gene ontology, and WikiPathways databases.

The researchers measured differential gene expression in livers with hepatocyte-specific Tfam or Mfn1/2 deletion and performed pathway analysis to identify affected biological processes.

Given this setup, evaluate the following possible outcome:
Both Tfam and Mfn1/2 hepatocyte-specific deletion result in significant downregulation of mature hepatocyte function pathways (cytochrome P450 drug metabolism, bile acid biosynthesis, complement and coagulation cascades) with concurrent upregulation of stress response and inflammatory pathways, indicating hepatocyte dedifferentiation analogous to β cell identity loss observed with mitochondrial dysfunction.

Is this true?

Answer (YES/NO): NO